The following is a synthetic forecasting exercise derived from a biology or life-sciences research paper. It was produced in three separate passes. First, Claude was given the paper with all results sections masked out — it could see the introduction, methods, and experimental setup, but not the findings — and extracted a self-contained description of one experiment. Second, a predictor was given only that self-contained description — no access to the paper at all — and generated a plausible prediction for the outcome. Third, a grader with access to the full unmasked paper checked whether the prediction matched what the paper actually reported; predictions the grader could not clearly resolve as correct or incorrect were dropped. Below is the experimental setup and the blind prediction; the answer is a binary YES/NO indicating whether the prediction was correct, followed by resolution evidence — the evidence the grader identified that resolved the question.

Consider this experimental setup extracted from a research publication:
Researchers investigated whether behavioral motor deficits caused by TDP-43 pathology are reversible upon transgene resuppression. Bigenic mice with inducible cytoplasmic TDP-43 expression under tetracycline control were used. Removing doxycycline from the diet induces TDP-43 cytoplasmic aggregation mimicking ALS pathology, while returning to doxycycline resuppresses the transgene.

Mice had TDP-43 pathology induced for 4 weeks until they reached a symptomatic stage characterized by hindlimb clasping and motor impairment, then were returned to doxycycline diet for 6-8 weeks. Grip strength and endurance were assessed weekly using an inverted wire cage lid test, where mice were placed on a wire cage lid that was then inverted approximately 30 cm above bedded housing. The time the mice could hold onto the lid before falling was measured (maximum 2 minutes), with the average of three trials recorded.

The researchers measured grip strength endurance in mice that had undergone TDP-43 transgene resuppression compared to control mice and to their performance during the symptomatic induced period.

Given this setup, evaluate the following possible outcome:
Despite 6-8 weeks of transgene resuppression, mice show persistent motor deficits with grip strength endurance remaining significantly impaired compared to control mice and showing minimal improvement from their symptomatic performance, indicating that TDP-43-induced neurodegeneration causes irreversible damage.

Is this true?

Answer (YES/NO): NO